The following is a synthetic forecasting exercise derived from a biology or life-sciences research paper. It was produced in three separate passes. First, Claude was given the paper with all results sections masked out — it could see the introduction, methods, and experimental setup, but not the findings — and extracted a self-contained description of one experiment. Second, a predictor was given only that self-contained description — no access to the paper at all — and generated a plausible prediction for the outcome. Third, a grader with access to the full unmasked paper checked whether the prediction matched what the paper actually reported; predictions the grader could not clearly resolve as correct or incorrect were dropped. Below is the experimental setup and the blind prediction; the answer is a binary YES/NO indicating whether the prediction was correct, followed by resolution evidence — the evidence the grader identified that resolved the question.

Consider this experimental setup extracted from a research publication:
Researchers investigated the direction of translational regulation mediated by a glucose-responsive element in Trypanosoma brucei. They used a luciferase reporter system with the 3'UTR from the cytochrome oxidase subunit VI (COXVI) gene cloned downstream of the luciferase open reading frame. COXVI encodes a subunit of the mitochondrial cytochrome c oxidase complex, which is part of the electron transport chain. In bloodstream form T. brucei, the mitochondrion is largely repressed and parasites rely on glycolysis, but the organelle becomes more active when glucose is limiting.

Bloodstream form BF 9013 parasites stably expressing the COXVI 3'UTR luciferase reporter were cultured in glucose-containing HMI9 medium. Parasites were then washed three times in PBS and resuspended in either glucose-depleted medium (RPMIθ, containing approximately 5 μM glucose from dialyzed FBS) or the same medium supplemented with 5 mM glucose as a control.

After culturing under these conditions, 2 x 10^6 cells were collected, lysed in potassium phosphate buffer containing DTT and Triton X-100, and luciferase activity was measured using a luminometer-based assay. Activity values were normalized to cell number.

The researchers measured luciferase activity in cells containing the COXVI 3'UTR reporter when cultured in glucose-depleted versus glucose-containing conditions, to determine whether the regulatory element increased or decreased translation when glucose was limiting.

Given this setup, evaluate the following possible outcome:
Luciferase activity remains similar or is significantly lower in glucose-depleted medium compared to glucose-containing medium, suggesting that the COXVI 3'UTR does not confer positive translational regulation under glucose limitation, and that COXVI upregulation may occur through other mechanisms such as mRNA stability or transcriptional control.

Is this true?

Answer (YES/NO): NO